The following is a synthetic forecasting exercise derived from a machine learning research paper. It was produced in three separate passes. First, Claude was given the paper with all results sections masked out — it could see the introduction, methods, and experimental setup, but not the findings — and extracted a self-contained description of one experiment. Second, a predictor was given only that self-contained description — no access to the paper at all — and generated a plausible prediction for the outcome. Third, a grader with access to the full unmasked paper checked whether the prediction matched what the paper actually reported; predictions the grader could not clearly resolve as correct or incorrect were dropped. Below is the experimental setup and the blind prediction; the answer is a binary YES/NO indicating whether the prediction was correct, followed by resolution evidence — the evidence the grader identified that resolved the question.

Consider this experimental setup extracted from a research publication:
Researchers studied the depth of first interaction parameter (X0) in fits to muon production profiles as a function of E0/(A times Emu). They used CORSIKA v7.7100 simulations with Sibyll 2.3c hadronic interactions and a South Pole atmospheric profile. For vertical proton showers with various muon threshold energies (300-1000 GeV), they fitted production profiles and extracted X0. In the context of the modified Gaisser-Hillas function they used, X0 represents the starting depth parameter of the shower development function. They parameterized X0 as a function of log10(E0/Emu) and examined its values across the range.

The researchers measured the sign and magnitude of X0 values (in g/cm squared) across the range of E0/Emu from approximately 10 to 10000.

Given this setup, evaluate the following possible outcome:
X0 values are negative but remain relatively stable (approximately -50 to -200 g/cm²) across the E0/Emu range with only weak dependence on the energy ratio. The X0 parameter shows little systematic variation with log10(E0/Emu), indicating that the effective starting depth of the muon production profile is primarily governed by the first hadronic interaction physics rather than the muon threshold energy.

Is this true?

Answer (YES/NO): NO